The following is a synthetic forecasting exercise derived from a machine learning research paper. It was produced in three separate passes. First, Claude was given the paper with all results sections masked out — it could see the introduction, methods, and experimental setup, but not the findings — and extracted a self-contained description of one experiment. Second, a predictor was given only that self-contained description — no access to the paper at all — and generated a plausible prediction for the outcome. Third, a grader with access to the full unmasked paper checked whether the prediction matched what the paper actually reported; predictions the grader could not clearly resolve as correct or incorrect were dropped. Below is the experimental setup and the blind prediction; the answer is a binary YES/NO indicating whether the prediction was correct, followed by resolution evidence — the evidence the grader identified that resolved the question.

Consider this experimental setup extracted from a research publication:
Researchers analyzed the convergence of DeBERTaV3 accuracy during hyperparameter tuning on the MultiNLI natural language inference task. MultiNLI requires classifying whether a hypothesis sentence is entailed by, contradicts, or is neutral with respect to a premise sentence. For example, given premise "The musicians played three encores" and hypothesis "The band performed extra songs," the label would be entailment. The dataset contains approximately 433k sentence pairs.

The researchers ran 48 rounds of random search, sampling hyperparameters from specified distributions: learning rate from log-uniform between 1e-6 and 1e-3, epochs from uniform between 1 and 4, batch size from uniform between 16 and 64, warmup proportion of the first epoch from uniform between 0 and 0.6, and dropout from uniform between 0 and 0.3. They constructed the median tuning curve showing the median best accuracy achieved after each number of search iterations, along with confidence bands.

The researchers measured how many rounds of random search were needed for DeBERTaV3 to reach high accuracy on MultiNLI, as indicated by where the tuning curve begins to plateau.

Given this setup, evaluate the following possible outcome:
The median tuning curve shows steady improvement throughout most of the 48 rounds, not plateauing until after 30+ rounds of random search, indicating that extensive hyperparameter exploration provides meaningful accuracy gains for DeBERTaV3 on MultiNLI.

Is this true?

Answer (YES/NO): NO